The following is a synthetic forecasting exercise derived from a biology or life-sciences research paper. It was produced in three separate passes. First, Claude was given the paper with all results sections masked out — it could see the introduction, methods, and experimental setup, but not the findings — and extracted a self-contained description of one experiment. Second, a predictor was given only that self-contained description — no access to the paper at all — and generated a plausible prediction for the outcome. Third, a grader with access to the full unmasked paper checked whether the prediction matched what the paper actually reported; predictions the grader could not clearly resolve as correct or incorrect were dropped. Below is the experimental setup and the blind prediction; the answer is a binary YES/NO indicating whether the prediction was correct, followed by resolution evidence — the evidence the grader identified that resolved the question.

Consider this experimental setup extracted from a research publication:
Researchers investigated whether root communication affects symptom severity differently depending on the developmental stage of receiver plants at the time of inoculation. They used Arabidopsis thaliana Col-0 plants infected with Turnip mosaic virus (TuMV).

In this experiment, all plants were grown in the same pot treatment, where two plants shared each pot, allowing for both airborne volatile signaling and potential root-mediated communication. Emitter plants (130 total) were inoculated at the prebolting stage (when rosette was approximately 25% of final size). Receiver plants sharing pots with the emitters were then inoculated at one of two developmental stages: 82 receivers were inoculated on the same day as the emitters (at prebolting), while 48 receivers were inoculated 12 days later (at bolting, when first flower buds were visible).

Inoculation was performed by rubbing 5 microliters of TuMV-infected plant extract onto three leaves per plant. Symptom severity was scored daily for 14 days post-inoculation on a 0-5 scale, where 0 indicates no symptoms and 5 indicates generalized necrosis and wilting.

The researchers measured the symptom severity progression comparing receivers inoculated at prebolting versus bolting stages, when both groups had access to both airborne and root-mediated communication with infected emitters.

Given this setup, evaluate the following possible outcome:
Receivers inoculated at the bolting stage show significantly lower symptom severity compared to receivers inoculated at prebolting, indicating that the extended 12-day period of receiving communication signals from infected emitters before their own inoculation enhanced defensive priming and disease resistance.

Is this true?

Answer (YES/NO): YES